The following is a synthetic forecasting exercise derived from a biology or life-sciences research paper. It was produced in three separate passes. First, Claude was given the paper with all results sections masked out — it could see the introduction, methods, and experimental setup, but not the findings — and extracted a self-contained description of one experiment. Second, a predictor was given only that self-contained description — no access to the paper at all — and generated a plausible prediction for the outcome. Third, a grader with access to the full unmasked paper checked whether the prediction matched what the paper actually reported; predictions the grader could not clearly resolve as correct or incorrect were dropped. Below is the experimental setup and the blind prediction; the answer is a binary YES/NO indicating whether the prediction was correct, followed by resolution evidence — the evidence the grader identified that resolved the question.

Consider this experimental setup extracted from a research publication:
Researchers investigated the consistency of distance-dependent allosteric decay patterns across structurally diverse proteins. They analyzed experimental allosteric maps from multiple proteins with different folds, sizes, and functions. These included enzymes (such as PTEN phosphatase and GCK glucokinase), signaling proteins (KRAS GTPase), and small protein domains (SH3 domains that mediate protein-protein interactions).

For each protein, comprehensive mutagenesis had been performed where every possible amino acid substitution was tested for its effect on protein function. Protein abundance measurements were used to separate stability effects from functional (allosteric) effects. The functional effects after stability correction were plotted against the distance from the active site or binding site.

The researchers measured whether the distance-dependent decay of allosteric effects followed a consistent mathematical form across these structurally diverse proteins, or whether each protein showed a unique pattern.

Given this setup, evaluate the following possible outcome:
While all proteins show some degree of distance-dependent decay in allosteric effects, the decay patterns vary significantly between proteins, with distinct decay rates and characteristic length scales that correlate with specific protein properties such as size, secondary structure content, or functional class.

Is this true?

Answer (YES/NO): NO